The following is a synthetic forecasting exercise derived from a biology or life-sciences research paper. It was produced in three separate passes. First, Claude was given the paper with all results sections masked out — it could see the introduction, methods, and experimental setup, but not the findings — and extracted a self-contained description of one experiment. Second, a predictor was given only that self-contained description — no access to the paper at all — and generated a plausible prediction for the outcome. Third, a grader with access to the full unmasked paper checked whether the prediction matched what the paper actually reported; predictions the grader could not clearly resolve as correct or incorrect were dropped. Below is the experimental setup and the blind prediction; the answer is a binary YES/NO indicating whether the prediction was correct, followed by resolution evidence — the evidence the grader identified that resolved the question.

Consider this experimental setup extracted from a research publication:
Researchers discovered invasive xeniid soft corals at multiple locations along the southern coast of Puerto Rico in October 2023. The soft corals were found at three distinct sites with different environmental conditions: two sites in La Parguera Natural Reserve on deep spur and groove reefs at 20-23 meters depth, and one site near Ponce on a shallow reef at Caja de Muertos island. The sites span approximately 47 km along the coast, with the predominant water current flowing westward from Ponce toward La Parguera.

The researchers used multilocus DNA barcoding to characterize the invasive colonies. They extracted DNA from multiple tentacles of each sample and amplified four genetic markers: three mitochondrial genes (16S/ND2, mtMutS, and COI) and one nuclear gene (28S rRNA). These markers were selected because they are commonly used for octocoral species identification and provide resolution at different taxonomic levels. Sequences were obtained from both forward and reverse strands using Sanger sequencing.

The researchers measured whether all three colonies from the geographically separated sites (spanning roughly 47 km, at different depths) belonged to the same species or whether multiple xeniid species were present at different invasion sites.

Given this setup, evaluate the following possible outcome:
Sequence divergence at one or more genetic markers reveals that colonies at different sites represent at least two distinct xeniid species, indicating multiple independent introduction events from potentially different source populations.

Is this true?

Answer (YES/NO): NO